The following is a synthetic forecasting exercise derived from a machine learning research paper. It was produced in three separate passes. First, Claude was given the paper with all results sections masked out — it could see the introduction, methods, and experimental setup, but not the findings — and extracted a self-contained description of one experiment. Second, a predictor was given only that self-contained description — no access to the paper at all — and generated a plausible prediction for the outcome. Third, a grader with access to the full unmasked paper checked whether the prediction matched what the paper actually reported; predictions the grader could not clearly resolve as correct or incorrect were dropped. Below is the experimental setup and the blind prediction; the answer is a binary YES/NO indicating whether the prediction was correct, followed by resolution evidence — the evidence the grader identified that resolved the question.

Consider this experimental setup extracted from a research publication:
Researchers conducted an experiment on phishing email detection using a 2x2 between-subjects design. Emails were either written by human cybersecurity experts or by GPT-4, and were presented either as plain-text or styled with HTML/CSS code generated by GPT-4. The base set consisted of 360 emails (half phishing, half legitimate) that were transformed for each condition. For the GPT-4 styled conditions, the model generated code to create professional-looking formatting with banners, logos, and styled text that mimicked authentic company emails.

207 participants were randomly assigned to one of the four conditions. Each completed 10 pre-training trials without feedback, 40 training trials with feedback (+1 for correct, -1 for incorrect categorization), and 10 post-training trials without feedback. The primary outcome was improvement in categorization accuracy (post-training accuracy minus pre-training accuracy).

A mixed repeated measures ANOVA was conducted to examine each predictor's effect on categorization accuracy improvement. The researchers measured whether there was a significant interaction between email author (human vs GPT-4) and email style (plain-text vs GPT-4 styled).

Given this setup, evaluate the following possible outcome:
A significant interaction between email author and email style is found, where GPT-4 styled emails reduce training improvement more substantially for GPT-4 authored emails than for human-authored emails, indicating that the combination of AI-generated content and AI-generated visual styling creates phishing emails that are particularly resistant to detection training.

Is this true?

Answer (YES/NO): NO